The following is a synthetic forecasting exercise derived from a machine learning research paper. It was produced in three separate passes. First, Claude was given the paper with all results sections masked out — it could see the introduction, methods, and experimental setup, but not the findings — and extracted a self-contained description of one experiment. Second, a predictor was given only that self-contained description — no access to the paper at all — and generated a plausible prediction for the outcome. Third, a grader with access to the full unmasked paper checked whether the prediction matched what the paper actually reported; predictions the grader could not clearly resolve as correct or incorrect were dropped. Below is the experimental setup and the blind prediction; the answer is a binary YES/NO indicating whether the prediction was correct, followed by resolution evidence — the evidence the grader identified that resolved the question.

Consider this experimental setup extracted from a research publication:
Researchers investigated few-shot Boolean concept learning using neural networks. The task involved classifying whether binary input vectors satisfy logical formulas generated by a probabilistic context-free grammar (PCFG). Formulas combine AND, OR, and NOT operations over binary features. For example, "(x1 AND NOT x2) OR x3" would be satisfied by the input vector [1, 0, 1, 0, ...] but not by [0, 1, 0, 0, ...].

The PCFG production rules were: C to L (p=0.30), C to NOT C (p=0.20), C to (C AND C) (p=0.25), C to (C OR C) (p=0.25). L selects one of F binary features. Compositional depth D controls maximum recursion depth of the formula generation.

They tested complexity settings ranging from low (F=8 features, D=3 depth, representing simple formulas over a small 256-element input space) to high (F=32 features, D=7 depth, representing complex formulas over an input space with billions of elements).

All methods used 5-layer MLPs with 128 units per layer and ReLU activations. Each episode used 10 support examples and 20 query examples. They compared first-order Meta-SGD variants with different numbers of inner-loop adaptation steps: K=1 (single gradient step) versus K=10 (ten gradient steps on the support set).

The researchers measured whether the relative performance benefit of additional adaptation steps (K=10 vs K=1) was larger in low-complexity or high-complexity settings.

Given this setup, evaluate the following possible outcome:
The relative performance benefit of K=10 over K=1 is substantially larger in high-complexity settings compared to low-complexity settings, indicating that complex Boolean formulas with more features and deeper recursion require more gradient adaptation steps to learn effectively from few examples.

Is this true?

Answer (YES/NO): YES